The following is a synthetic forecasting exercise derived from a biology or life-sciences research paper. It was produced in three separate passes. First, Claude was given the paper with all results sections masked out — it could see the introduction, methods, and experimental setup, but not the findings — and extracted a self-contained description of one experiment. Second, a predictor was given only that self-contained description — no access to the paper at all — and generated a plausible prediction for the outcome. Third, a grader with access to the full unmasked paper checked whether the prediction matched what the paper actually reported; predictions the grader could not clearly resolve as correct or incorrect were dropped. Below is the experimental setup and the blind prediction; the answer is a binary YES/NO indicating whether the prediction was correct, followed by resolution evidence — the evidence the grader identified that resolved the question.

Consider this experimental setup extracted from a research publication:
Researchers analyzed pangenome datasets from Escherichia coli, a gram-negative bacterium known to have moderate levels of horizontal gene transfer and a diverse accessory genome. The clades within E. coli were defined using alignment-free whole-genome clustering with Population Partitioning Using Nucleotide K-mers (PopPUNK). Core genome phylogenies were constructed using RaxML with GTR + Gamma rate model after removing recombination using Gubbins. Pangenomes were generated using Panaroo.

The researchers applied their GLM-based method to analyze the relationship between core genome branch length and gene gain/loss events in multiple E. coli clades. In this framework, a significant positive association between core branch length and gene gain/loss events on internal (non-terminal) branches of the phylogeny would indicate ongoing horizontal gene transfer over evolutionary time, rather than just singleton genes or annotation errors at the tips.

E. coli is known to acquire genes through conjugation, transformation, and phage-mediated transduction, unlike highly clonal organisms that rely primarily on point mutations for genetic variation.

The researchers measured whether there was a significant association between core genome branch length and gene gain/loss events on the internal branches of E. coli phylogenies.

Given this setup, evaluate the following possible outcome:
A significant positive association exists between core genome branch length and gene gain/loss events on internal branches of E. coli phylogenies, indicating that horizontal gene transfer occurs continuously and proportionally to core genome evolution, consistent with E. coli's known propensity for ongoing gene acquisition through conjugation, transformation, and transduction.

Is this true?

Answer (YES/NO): YES